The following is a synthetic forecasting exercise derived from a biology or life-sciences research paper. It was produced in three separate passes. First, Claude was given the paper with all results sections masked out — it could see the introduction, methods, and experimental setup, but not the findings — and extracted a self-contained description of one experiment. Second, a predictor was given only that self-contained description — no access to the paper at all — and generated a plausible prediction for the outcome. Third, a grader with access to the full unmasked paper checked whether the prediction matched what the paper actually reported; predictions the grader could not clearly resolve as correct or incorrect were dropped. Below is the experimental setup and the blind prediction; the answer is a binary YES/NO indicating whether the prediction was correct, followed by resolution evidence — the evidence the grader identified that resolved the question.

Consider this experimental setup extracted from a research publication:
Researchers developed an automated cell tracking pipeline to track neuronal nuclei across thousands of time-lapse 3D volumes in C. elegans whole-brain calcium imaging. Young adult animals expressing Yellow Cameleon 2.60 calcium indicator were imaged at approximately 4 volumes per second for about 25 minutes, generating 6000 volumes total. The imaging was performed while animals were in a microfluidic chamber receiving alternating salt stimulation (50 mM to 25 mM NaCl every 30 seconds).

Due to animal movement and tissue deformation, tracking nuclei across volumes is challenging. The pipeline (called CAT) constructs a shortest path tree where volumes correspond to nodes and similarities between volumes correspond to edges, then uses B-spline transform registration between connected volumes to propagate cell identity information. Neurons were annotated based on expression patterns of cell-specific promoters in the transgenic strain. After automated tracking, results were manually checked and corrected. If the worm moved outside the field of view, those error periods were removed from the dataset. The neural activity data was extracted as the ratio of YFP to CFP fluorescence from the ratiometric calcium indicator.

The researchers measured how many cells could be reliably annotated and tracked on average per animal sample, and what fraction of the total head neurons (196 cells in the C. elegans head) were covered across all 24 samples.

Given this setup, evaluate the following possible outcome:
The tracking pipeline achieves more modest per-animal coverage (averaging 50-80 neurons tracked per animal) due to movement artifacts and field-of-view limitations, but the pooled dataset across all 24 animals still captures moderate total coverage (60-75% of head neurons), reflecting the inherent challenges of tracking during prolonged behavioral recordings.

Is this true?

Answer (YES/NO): NO